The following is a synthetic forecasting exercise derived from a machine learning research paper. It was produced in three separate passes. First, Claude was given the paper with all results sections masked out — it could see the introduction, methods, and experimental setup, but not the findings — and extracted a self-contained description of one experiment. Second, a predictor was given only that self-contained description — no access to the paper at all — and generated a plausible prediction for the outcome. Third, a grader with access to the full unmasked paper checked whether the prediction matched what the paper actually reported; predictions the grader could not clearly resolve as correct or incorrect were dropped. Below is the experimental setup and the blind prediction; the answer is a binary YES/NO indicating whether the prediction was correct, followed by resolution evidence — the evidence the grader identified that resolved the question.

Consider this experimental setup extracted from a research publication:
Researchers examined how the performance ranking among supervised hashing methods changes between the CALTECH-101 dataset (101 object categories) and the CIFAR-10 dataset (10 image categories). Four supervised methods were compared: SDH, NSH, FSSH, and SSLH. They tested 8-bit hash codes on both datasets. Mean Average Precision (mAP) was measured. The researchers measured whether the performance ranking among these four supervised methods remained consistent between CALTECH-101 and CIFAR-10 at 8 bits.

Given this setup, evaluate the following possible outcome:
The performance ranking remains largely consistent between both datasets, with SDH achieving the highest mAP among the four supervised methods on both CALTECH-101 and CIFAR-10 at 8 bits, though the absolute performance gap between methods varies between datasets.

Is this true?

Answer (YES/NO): NO